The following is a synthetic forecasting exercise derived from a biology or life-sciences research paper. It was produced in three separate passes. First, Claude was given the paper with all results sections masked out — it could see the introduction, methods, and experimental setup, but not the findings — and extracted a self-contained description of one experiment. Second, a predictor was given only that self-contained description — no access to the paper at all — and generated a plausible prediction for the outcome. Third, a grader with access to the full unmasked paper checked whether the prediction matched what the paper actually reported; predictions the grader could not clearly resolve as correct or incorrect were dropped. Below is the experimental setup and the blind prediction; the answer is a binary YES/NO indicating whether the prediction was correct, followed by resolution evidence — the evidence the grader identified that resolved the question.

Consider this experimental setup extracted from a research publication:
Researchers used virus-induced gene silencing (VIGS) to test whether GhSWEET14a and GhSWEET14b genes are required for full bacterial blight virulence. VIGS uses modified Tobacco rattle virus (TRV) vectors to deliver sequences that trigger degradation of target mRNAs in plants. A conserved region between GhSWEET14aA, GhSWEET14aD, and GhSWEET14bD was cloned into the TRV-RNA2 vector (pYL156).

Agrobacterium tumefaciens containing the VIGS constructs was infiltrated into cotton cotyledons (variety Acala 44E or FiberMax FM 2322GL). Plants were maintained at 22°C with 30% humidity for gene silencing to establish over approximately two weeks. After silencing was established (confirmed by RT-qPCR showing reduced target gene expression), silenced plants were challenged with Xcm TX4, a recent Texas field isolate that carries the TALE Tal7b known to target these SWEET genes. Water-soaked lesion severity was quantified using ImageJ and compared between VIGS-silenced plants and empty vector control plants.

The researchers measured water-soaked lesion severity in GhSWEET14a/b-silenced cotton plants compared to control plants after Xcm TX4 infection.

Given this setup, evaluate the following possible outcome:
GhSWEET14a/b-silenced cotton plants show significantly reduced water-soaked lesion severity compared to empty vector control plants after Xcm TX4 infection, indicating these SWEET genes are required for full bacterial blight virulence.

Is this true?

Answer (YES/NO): YES